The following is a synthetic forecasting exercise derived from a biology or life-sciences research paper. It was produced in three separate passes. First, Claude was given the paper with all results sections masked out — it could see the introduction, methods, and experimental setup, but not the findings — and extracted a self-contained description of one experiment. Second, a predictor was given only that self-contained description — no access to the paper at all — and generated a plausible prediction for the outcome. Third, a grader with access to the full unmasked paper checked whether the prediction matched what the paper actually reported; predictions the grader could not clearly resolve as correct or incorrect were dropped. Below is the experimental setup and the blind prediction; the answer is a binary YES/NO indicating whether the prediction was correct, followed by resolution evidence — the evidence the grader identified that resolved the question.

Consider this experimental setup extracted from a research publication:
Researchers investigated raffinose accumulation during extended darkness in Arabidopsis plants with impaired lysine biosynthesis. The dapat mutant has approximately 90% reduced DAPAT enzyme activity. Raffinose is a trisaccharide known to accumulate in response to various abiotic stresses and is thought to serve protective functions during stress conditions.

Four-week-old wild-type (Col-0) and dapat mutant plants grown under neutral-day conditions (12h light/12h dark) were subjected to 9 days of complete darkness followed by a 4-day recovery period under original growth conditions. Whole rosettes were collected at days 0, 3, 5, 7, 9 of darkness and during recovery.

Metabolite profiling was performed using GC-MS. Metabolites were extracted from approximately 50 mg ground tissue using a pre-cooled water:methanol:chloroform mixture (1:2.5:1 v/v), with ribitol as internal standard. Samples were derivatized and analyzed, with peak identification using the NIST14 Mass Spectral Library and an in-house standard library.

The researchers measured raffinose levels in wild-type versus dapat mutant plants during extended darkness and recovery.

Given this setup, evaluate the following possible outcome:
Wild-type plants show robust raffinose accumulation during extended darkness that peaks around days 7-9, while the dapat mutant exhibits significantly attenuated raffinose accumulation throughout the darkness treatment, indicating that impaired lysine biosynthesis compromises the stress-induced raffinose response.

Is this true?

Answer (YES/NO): NO